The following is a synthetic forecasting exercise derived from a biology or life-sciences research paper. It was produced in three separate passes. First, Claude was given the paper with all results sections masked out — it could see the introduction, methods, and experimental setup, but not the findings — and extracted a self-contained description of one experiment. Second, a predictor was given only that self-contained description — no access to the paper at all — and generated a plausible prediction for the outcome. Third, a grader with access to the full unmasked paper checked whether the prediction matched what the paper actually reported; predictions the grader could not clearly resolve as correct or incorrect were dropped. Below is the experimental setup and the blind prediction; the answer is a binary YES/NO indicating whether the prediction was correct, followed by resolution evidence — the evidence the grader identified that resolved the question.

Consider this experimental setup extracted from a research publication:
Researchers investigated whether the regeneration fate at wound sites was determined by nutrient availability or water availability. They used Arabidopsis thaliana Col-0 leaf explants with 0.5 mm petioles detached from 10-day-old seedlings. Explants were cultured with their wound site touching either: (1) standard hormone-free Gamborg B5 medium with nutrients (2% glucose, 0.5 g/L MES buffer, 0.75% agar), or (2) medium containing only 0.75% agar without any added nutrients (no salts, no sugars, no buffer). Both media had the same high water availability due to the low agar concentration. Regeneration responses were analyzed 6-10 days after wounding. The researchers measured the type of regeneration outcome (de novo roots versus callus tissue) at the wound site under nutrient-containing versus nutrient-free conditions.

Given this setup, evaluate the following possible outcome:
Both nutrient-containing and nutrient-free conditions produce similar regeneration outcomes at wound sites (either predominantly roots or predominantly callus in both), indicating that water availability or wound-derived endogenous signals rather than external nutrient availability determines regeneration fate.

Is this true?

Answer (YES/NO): YES